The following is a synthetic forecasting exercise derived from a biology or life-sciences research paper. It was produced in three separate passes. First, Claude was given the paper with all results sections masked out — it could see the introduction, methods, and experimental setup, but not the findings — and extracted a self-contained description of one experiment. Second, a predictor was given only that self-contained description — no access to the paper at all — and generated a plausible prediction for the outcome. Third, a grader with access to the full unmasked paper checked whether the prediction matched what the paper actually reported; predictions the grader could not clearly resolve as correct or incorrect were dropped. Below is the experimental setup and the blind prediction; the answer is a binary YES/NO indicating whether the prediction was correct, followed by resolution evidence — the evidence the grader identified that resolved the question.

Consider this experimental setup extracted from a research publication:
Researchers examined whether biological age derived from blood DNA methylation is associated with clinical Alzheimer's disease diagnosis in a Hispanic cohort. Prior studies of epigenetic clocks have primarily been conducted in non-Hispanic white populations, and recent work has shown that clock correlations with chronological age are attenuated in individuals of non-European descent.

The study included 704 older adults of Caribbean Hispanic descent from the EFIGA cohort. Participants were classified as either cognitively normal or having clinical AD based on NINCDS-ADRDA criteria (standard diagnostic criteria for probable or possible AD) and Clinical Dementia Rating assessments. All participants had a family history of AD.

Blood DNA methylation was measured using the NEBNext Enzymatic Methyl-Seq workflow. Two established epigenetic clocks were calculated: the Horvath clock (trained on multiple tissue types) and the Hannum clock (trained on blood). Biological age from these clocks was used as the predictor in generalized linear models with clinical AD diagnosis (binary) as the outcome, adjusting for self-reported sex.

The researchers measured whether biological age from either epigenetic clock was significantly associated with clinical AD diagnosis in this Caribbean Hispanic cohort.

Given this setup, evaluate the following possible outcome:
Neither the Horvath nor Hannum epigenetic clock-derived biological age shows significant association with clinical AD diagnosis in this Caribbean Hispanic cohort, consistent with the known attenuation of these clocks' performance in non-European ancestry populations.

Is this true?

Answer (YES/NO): NO